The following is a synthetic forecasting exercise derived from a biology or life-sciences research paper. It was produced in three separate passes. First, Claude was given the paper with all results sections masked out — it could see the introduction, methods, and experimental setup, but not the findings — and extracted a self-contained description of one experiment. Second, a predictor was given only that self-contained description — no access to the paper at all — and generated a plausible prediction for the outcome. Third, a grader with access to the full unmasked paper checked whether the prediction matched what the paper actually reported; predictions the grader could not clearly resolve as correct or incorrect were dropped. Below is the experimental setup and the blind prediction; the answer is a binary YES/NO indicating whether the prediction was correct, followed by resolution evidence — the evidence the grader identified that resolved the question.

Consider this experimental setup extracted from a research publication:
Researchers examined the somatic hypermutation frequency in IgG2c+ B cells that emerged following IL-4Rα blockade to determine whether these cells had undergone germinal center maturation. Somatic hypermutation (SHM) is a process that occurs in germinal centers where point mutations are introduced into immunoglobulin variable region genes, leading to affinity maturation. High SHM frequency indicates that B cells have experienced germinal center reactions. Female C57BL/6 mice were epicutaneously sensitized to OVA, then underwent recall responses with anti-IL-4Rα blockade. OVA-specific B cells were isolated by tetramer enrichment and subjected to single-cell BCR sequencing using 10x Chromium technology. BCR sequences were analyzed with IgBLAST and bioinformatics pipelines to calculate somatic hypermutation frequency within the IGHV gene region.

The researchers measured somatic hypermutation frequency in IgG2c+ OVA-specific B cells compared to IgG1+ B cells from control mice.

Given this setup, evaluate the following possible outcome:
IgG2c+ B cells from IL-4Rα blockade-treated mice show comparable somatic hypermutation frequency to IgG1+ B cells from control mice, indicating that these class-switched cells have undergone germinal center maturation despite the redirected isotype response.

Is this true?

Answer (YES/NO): YES